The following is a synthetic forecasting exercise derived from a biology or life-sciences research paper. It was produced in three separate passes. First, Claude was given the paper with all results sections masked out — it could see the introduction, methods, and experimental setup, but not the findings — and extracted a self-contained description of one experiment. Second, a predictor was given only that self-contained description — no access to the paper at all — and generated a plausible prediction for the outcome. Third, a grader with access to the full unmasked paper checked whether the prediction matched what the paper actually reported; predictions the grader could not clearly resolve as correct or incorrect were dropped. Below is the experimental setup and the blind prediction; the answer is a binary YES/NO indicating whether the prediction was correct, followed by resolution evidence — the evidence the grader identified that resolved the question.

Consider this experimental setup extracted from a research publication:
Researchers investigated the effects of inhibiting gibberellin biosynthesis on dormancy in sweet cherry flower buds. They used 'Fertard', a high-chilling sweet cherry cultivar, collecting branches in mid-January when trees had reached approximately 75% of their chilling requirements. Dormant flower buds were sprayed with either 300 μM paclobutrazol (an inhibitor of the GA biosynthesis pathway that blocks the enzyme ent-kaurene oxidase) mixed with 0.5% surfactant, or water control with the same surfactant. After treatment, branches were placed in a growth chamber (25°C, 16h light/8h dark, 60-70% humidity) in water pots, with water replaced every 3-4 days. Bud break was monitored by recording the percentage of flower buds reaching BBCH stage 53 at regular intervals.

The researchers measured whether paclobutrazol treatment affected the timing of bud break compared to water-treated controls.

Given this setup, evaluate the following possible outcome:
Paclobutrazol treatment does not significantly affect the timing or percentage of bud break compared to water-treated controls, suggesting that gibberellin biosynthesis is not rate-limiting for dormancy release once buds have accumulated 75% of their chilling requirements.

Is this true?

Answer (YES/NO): YES